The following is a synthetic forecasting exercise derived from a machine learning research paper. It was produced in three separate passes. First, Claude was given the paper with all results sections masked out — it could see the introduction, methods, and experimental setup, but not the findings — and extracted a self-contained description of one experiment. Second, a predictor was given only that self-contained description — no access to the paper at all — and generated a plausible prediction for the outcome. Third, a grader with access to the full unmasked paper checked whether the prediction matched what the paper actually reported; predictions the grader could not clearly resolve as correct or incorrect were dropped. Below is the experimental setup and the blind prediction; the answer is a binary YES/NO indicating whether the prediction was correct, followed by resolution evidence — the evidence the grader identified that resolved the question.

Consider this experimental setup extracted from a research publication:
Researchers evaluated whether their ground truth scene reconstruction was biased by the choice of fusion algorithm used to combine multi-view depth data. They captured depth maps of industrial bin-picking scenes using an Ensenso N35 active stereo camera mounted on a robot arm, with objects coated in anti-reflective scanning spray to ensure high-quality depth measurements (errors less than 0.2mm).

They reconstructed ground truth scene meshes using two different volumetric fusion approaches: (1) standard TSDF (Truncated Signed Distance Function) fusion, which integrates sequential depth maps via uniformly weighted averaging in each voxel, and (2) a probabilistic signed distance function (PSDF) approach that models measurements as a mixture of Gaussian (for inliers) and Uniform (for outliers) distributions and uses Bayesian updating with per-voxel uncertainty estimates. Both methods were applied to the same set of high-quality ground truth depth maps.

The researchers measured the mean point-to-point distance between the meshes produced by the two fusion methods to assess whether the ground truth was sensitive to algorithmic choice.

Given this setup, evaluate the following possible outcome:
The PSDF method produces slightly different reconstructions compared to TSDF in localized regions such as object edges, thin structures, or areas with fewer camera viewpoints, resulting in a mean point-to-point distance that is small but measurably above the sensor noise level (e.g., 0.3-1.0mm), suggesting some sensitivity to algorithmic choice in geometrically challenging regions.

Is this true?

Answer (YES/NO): NO